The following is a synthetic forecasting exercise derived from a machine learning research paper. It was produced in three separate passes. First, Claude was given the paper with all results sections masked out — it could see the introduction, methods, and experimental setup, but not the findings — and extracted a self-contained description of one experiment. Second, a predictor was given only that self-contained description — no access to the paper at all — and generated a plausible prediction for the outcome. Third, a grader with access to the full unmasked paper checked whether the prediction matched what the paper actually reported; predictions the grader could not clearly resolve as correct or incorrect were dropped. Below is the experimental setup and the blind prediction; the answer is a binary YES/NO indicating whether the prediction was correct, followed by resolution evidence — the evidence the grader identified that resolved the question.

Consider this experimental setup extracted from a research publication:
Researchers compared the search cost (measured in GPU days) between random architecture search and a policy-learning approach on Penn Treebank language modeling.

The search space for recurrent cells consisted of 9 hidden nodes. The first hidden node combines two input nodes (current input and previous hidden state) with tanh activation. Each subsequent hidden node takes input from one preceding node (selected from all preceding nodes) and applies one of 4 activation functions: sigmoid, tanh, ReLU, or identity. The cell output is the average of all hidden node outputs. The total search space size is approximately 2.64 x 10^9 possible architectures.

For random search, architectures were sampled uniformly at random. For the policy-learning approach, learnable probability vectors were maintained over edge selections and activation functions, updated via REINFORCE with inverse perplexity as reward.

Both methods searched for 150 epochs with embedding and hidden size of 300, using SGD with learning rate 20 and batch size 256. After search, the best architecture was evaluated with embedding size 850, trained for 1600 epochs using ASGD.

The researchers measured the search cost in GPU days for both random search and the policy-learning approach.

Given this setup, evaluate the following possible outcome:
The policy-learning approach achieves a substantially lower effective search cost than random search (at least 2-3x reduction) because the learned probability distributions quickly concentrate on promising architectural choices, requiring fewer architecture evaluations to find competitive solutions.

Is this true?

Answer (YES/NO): NO